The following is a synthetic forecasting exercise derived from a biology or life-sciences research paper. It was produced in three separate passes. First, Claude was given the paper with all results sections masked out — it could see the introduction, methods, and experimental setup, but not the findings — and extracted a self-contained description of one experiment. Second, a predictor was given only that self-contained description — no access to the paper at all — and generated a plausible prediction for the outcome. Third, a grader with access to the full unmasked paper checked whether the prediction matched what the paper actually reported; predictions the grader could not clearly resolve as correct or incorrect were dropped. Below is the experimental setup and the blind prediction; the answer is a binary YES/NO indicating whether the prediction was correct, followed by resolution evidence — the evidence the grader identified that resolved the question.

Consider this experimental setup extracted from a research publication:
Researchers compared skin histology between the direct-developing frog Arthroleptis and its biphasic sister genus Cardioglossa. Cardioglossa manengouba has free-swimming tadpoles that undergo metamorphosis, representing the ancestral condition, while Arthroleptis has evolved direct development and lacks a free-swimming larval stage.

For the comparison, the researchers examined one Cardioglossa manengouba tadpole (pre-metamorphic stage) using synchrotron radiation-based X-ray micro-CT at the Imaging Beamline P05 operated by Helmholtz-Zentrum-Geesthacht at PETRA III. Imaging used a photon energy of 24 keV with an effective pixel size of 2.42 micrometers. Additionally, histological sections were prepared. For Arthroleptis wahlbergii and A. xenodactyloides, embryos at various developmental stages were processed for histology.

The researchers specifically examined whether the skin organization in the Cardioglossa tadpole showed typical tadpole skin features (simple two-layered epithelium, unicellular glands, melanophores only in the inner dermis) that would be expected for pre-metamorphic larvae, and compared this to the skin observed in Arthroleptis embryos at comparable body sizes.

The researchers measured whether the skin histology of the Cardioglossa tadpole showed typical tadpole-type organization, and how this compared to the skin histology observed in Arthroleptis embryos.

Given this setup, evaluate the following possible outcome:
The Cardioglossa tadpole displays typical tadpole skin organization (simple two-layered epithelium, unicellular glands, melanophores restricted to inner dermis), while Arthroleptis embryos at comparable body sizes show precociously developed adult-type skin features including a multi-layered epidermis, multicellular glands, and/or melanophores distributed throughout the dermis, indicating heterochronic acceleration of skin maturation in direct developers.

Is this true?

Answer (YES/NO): NO